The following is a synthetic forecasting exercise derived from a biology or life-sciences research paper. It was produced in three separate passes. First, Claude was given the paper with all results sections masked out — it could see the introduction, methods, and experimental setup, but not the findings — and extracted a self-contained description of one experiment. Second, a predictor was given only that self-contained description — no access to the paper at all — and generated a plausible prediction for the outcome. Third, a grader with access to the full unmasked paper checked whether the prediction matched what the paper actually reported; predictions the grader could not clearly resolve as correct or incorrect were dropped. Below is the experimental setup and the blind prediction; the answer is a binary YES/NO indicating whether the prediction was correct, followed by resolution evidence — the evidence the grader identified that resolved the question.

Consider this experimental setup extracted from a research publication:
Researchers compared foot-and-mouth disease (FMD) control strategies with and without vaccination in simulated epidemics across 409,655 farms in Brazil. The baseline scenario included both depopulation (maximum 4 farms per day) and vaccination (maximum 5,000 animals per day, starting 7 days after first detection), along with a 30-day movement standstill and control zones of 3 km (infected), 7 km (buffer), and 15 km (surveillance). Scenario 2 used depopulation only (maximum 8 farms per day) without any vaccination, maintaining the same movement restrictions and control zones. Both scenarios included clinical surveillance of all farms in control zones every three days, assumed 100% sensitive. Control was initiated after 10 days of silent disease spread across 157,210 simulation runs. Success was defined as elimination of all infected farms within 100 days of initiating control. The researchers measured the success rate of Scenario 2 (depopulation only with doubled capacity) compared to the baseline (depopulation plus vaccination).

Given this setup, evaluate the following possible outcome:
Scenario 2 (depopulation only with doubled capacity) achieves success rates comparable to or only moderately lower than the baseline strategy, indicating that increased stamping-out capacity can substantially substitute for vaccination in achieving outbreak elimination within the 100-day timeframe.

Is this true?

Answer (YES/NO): NO